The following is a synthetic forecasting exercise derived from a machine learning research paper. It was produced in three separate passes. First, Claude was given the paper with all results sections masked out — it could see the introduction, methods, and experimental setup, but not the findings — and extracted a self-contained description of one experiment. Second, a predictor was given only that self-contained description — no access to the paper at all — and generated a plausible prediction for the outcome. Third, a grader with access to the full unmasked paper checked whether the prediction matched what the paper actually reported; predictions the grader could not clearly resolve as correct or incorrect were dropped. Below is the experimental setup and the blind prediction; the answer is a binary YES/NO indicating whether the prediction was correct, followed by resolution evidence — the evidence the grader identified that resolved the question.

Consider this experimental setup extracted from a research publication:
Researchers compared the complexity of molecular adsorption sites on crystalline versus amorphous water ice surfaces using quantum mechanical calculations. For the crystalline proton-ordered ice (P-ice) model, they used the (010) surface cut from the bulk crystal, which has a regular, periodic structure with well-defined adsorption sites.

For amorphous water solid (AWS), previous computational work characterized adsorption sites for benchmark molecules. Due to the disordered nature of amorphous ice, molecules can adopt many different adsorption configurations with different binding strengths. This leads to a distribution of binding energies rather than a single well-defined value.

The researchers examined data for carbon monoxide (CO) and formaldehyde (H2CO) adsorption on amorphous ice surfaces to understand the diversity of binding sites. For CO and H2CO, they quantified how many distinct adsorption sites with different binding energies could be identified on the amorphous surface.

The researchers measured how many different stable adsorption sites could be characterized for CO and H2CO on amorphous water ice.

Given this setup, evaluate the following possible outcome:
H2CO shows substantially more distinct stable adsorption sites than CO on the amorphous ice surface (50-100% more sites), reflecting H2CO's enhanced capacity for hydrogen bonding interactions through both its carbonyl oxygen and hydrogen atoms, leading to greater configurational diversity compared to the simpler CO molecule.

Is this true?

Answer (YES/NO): YES